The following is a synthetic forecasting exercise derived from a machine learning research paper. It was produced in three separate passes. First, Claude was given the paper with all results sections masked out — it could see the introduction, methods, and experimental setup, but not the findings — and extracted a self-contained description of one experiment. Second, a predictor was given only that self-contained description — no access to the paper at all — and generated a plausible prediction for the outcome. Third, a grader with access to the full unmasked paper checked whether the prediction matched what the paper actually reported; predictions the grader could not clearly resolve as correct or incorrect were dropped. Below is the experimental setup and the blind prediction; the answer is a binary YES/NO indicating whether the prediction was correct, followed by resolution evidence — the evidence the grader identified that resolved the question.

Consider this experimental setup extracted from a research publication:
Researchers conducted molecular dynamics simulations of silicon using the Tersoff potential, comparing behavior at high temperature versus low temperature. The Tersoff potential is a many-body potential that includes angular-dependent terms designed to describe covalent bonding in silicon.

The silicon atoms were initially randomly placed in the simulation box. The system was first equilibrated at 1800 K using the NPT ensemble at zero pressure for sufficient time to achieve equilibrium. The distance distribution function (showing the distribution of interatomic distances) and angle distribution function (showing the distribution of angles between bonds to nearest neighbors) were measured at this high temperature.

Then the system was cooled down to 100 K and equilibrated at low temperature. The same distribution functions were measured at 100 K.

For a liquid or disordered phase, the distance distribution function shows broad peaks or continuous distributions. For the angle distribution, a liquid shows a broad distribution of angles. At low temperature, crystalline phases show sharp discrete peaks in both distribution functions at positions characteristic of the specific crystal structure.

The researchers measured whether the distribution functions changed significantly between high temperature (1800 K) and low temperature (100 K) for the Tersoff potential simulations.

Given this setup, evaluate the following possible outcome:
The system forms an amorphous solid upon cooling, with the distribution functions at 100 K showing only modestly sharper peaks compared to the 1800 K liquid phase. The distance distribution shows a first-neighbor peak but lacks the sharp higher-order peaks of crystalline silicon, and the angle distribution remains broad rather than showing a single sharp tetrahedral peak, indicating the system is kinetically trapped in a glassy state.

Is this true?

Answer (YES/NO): NO